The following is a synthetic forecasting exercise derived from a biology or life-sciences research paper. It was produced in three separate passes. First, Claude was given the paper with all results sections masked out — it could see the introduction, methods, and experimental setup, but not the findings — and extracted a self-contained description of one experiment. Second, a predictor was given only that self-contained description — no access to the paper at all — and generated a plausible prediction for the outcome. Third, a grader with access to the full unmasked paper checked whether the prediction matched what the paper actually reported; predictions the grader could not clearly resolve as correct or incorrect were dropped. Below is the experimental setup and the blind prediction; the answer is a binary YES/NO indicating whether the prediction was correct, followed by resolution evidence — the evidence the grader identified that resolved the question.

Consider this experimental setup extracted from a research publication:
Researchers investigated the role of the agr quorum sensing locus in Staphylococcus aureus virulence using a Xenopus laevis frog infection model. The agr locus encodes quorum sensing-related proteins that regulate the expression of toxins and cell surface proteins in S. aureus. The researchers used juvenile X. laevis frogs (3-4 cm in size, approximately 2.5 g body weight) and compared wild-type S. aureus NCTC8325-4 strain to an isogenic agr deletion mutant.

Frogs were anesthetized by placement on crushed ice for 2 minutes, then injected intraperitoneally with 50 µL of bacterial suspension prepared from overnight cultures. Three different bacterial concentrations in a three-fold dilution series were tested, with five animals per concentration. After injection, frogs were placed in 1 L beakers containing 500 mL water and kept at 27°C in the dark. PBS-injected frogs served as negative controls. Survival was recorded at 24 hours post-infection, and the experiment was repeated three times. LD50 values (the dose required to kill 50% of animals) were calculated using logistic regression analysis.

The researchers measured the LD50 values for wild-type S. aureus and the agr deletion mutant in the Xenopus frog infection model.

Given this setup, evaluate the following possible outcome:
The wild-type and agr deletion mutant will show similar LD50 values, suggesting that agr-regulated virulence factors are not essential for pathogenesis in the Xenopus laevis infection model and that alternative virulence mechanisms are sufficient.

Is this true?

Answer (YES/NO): NO